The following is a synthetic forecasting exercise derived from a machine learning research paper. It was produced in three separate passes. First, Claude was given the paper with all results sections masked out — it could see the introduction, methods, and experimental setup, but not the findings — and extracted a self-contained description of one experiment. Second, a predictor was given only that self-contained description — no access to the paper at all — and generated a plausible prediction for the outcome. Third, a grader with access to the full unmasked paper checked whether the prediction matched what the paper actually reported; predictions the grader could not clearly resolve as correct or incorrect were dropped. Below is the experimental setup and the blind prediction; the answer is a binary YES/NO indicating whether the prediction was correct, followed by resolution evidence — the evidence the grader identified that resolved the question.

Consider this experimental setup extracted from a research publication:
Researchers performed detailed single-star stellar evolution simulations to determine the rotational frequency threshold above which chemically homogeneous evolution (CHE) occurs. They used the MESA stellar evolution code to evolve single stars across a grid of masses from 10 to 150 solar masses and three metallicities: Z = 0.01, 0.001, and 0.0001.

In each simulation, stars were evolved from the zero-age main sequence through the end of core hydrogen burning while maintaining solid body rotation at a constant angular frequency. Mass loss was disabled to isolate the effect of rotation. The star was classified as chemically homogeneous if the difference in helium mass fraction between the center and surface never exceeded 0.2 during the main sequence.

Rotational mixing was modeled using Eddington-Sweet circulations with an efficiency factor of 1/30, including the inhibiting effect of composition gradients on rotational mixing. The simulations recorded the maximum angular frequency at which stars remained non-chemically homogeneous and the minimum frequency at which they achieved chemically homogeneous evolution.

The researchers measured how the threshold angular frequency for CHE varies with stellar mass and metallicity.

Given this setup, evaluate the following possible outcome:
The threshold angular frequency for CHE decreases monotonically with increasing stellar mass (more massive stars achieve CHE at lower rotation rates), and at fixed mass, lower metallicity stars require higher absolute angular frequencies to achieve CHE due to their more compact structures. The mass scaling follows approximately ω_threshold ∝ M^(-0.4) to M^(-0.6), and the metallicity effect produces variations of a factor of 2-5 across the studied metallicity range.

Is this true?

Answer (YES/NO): NO